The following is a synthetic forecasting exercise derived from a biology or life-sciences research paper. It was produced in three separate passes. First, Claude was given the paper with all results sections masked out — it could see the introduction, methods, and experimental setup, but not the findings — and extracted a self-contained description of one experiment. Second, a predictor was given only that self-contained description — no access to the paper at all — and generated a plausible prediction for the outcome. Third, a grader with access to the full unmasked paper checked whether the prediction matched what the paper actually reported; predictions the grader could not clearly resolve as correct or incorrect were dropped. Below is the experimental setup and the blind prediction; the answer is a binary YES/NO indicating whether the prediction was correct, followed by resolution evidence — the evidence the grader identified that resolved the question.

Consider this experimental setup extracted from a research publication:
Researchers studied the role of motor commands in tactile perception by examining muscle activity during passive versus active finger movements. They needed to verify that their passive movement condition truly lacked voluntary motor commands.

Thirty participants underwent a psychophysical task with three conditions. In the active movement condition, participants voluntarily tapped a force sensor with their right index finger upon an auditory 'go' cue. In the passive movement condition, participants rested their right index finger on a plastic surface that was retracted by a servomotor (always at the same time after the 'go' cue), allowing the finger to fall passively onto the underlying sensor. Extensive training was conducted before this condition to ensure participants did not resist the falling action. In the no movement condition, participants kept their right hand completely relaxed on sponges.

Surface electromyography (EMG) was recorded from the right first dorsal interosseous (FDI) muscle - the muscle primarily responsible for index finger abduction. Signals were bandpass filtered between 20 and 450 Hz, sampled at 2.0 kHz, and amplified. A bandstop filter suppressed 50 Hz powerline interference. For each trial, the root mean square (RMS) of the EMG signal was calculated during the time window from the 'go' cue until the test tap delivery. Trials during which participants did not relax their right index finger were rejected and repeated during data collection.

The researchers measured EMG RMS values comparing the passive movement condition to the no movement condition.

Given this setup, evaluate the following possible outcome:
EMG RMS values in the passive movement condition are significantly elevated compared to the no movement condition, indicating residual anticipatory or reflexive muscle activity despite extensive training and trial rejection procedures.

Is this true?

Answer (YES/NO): YES